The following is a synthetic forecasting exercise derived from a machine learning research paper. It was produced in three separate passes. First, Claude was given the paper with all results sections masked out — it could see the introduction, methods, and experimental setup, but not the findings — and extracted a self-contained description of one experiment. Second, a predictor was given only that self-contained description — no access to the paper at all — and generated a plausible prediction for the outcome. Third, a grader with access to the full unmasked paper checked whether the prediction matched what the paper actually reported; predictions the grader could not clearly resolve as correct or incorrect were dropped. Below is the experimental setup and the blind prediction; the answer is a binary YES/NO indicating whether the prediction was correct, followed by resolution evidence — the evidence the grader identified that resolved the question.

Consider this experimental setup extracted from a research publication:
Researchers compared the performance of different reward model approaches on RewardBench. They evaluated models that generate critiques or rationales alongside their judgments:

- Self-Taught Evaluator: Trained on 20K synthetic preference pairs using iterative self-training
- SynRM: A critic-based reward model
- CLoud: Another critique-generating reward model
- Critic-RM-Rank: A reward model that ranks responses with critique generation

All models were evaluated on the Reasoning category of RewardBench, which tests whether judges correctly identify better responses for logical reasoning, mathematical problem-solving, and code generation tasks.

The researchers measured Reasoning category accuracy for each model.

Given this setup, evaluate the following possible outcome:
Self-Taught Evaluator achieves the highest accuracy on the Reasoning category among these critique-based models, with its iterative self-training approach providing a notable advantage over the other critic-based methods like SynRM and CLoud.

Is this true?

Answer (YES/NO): NO